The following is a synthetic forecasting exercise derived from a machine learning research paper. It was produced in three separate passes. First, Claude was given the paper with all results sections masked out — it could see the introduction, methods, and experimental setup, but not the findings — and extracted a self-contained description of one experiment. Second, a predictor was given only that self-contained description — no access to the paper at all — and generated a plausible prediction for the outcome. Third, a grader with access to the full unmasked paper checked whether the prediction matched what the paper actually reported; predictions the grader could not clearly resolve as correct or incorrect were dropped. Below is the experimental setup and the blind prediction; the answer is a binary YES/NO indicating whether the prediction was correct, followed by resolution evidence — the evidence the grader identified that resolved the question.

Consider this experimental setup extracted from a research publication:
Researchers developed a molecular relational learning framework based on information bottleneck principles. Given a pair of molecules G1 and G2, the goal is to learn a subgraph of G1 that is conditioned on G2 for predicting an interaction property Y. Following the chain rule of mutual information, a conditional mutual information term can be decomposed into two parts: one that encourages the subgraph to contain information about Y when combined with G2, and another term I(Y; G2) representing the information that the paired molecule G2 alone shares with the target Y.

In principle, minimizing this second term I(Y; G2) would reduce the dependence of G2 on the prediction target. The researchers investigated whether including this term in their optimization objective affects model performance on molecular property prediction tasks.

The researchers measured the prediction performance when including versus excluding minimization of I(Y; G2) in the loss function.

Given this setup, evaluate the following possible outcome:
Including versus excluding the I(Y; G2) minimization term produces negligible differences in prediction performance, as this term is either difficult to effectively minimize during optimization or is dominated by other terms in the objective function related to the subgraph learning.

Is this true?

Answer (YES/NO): NO